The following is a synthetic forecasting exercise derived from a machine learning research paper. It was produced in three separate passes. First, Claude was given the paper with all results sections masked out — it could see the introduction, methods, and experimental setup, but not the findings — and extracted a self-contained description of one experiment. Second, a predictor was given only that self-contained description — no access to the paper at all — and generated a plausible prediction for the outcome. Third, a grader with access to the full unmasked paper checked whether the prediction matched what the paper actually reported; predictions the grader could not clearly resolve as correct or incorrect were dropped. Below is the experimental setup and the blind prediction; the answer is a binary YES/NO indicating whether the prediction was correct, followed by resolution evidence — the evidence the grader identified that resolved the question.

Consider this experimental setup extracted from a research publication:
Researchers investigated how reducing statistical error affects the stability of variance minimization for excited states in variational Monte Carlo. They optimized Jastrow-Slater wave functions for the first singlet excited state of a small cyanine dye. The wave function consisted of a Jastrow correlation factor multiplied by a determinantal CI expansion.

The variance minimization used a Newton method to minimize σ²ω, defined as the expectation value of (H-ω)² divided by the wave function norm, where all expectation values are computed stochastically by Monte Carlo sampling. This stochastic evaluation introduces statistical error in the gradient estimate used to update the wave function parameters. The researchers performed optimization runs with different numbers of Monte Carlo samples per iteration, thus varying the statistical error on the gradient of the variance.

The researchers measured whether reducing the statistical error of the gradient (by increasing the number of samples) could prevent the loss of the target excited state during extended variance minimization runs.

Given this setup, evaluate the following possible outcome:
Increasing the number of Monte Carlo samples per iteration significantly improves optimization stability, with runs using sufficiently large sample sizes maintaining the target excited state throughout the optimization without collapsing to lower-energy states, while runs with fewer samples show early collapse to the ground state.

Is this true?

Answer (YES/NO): NO